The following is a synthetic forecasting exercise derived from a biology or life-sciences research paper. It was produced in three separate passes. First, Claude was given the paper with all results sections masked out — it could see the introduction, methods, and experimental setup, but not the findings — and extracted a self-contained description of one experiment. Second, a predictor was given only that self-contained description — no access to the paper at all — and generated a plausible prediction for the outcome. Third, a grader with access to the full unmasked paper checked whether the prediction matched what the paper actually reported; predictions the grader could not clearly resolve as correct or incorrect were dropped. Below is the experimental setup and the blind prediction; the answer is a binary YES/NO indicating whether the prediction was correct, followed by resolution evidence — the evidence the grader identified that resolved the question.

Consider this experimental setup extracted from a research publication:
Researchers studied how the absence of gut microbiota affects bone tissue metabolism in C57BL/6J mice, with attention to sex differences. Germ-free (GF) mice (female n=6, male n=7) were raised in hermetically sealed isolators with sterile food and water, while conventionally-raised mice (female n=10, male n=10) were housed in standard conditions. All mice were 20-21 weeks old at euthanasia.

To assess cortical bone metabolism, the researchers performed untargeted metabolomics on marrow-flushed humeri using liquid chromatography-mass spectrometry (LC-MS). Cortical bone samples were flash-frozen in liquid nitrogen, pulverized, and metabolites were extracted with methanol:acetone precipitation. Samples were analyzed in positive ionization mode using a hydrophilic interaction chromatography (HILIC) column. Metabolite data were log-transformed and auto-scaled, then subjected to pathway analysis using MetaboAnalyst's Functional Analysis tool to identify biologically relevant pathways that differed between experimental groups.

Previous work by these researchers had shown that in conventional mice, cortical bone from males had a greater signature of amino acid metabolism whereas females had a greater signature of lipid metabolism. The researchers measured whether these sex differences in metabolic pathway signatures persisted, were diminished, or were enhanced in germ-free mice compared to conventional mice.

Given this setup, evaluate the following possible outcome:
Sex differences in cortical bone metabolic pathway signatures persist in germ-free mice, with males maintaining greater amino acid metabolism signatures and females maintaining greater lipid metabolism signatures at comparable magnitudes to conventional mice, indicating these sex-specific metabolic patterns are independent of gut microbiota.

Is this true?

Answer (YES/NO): NO